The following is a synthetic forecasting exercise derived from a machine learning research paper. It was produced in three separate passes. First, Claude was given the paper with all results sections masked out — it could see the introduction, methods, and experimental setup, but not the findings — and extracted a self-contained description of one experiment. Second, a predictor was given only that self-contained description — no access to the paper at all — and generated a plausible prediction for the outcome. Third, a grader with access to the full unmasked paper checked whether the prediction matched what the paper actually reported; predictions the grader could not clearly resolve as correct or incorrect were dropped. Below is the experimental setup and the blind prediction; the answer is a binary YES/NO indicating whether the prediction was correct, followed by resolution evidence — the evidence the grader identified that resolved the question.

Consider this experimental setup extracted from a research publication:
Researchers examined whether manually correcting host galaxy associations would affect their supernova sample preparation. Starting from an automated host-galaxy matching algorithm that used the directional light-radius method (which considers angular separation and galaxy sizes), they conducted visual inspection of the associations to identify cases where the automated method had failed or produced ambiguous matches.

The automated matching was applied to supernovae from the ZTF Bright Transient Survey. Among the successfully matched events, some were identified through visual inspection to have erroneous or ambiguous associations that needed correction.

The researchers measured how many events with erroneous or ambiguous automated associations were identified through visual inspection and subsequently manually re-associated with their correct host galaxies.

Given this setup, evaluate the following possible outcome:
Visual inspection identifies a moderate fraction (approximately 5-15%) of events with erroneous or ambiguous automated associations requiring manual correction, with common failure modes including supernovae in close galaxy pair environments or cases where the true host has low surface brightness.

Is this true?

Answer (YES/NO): NO